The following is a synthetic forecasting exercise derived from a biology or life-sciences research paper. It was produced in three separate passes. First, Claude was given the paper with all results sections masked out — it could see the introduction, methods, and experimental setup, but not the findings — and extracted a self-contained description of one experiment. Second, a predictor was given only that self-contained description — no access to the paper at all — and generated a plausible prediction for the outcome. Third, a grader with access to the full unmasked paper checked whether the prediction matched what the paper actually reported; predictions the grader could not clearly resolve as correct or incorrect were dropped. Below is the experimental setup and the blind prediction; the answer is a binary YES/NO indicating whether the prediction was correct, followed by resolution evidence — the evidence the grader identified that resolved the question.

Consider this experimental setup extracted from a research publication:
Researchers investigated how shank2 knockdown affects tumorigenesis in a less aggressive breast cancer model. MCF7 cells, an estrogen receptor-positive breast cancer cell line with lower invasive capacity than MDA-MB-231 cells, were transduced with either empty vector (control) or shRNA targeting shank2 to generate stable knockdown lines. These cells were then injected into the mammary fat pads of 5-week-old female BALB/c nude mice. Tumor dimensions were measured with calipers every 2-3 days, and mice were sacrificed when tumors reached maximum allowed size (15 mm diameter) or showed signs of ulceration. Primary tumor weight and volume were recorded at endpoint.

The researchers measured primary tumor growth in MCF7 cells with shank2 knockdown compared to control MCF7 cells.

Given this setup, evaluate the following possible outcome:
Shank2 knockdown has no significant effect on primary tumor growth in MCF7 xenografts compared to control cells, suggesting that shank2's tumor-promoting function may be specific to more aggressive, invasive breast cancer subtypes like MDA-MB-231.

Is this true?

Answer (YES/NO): NO